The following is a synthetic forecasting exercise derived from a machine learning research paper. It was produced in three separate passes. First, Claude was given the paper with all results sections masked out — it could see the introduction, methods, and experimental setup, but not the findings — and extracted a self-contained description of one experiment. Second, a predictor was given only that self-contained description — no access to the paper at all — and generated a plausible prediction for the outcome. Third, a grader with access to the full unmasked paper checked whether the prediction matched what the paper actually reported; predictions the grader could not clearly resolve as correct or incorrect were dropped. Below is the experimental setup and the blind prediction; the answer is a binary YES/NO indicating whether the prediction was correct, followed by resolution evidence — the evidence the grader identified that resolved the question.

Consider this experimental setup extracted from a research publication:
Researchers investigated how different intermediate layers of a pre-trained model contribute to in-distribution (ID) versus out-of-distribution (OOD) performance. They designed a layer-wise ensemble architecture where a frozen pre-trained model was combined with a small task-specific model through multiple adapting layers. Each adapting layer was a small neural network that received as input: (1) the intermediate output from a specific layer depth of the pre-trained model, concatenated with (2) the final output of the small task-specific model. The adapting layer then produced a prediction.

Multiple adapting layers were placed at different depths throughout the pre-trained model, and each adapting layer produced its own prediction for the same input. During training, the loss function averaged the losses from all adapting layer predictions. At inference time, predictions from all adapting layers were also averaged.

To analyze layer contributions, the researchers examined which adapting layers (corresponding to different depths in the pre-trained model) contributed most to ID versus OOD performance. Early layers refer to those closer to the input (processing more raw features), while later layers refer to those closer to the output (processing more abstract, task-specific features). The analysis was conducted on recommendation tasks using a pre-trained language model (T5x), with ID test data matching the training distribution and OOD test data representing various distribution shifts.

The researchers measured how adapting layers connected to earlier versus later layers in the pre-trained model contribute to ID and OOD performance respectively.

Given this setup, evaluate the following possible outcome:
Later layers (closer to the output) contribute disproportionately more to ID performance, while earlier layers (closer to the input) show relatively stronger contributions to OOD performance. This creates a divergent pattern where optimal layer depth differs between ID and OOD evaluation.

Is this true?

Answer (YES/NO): YES